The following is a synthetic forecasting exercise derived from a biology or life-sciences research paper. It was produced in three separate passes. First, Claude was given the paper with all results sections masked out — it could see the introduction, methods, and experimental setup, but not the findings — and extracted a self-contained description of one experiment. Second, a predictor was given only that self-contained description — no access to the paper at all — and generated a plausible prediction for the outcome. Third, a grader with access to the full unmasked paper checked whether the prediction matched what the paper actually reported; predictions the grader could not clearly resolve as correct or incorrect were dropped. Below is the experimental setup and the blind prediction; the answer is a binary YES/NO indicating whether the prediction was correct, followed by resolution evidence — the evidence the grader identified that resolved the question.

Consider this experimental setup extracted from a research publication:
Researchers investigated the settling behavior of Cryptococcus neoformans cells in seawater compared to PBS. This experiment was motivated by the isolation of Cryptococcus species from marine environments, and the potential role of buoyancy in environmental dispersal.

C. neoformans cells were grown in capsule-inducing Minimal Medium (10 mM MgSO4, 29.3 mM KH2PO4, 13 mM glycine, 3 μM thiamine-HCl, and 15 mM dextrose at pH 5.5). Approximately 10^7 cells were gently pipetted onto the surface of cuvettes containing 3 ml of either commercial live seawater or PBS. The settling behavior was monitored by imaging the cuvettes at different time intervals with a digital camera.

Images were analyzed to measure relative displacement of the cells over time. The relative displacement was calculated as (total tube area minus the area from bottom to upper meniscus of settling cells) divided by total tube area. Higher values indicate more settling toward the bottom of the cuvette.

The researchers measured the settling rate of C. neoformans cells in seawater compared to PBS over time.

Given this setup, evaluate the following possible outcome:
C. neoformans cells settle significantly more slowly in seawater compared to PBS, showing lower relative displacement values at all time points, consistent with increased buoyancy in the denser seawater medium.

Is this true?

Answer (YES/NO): YES